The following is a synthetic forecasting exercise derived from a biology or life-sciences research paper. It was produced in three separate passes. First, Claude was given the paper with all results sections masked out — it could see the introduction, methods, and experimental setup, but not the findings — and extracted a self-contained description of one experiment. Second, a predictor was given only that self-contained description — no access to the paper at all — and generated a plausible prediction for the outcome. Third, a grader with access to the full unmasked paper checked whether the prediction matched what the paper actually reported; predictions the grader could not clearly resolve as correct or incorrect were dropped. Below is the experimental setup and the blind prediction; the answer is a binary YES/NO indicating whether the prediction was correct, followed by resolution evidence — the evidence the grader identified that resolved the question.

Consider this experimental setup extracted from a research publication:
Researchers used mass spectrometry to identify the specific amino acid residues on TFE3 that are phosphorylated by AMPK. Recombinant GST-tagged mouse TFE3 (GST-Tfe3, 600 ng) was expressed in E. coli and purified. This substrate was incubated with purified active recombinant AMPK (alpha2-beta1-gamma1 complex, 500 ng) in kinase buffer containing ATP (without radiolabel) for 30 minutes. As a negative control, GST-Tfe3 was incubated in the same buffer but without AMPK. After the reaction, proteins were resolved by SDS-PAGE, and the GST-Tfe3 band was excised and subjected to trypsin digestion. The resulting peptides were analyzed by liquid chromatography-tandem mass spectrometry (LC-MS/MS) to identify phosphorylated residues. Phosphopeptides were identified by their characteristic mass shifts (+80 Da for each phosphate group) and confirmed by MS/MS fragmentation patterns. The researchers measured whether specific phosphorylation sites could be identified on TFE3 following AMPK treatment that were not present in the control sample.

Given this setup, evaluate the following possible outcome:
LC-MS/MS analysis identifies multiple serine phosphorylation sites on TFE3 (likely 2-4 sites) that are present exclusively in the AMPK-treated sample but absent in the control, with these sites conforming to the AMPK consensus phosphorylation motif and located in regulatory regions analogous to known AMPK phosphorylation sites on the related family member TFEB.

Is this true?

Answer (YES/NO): NO